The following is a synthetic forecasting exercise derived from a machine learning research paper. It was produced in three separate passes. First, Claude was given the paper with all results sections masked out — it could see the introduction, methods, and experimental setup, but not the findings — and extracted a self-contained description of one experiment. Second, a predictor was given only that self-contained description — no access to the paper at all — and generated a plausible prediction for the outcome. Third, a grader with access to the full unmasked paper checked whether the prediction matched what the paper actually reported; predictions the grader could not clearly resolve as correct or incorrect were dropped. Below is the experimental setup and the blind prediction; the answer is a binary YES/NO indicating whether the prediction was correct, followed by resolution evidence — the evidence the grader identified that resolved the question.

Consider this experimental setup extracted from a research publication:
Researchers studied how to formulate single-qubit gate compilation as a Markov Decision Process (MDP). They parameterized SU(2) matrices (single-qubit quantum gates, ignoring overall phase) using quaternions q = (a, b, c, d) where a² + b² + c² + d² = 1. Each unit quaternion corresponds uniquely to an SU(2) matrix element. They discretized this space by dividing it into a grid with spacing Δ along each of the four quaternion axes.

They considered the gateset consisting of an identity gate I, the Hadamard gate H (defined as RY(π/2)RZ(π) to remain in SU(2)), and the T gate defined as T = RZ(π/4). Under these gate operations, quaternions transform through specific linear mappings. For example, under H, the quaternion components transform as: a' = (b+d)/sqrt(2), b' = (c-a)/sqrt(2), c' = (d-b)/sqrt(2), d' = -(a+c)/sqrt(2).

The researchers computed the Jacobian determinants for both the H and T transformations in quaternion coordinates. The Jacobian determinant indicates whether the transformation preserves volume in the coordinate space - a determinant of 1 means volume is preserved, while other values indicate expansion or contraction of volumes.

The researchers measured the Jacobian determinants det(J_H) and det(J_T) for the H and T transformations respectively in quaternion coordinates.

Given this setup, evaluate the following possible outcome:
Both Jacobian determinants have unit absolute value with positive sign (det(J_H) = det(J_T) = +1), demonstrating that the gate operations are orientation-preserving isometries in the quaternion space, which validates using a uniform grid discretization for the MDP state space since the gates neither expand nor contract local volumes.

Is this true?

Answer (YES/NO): NO